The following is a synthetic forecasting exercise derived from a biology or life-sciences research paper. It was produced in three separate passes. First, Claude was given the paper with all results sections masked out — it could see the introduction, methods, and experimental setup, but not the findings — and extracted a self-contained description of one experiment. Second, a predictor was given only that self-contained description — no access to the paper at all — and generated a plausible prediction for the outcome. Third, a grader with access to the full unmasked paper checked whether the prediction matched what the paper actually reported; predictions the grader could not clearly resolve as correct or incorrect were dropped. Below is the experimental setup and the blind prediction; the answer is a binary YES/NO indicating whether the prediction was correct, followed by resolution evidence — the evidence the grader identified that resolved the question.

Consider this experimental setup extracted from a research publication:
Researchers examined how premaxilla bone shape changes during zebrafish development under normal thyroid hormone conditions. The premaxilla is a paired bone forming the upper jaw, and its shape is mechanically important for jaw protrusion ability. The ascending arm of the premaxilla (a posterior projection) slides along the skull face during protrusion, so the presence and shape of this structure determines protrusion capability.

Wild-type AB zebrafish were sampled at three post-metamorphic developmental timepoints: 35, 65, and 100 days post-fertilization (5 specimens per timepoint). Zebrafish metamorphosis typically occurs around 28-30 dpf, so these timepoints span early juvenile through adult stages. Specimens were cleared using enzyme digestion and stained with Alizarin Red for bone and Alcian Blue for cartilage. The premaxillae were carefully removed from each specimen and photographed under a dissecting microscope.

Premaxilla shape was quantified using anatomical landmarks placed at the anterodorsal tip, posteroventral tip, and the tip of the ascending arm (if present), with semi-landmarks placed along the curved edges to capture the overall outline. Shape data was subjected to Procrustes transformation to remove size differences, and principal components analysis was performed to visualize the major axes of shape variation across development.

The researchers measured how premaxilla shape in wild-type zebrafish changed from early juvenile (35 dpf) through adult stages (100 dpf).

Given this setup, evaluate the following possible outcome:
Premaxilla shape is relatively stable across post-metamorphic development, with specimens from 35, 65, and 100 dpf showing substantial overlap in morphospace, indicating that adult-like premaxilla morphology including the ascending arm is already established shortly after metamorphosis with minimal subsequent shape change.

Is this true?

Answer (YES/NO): NO